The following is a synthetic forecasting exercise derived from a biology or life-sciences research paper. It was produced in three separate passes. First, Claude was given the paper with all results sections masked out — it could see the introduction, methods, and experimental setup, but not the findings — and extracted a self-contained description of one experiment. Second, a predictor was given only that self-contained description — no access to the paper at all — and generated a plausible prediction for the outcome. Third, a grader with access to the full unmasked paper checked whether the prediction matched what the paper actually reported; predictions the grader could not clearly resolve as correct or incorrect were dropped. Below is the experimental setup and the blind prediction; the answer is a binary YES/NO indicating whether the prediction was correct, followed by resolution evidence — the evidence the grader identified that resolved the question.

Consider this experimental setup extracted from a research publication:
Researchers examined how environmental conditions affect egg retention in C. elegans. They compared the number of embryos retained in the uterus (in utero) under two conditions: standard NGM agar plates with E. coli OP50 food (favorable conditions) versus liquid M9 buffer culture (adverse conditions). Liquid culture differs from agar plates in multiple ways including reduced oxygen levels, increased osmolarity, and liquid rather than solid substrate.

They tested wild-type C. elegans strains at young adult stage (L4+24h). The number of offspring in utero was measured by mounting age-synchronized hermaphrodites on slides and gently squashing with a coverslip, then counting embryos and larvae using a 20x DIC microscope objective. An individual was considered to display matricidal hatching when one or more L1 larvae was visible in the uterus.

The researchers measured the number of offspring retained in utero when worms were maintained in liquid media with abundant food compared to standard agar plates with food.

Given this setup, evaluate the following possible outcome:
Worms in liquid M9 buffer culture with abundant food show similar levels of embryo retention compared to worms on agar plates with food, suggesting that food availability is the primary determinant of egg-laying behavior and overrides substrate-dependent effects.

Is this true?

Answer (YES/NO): NO